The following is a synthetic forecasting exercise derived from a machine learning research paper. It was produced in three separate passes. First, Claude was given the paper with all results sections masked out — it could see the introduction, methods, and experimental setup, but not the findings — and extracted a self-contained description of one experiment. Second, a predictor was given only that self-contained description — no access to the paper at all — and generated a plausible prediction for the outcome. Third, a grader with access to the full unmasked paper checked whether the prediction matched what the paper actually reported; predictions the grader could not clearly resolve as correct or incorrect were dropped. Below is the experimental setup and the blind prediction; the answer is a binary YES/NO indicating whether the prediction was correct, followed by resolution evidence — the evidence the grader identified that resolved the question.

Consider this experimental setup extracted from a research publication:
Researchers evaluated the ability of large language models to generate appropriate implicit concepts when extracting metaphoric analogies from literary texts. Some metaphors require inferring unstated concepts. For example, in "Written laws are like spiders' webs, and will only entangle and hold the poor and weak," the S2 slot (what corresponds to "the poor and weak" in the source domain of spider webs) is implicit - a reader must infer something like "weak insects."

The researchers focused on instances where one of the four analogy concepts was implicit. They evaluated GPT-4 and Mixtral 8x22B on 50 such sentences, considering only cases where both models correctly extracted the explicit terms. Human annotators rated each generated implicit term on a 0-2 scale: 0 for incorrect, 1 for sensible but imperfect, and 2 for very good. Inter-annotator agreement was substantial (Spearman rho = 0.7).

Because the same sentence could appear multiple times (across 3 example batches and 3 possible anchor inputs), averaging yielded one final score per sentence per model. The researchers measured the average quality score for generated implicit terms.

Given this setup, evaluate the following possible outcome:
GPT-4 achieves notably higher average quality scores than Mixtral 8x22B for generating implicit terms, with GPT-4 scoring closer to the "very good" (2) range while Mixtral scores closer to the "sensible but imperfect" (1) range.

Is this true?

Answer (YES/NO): NO